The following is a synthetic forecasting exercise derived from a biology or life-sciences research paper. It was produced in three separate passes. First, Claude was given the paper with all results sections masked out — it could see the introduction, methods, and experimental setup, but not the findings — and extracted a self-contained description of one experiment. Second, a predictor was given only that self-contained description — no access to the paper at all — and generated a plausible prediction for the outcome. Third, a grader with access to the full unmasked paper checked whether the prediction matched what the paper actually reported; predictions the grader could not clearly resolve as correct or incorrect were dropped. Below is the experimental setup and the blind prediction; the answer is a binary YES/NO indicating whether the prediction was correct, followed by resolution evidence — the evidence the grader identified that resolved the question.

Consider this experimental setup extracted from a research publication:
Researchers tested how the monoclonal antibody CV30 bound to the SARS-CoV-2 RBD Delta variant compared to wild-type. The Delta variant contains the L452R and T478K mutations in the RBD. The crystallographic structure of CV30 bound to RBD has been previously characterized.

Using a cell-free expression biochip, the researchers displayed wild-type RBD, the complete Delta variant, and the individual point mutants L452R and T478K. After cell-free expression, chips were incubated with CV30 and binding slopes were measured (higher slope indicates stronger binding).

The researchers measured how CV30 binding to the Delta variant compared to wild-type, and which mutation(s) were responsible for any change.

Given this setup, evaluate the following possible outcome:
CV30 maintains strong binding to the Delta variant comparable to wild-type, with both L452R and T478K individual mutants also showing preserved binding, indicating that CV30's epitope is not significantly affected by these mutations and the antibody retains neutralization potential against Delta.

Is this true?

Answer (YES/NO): NO